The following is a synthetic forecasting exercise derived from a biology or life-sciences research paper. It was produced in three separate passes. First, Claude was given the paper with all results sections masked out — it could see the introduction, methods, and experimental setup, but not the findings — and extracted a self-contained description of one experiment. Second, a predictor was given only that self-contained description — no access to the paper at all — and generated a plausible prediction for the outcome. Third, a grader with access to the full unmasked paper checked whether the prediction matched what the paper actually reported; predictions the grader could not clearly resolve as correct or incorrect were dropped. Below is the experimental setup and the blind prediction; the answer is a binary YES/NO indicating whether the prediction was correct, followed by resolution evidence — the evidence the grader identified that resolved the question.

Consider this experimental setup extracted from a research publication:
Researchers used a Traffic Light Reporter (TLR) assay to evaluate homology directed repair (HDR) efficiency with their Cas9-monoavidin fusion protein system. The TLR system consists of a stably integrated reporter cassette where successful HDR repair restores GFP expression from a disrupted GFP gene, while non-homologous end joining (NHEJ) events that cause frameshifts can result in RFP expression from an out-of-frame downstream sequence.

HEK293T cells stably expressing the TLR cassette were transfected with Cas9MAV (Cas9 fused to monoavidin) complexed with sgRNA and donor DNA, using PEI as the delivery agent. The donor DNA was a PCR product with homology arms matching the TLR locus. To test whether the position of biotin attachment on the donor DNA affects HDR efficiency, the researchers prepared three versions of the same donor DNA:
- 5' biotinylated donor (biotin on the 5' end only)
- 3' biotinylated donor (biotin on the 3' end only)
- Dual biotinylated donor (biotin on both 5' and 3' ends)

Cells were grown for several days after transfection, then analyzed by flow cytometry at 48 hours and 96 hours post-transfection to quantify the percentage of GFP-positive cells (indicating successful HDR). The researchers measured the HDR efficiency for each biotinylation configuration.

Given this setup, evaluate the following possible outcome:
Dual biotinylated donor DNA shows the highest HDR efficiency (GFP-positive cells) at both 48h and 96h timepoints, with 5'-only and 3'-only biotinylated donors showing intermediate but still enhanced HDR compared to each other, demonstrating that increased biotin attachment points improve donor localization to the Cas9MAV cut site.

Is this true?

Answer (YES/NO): NO